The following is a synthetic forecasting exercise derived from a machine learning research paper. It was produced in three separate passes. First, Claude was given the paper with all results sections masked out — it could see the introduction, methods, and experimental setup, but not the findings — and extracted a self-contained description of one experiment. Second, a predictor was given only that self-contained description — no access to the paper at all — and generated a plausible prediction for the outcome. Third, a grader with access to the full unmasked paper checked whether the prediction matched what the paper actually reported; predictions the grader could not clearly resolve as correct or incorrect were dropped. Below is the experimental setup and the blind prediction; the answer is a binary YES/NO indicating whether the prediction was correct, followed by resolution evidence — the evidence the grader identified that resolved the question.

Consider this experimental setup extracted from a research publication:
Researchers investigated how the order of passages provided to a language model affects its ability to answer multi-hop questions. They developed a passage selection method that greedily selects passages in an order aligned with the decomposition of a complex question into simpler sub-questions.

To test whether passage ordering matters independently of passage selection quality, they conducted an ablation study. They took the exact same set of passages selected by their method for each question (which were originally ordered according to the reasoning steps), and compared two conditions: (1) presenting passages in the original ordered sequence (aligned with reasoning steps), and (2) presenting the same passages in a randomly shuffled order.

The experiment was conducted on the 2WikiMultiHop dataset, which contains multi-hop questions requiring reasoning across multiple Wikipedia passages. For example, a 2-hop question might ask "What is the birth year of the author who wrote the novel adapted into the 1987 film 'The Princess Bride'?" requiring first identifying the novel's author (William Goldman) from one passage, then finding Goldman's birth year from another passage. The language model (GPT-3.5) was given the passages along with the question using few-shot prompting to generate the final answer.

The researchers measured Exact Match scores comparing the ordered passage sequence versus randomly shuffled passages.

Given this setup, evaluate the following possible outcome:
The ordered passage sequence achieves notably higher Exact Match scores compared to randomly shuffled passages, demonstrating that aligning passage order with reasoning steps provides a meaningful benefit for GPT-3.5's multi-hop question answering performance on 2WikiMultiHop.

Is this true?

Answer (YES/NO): YES